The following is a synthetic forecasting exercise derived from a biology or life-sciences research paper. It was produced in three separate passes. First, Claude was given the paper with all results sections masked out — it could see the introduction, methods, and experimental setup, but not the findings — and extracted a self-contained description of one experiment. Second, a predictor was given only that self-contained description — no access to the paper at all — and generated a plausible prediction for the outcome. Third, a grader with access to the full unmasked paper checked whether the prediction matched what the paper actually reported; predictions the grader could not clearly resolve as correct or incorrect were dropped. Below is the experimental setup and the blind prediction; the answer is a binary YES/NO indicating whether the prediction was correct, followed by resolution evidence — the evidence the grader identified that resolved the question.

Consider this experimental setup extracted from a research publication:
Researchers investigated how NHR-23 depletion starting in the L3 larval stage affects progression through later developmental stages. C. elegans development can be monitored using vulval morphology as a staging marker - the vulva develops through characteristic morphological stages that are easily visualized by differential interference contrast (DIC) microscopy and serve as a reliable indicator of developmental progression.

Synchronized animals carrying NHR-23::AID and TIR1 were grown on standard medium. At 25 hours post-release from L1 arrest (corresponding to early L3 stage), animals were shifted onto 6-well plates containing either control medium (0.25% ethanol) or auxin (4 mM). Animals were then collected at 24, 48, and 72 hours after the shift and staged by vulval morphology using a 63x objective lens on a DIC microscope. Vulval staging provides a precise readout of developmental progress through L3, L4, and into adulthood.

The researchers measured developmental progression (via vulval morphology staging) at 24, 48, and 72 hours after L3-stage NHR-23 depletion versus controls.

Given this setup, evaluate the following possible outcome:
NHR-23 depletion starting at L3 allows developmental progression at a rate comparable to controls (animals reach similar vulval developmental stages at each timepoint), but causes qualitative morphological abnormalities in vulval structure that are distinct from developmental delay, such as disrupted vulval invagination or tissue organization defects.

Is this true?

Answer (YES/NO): NO